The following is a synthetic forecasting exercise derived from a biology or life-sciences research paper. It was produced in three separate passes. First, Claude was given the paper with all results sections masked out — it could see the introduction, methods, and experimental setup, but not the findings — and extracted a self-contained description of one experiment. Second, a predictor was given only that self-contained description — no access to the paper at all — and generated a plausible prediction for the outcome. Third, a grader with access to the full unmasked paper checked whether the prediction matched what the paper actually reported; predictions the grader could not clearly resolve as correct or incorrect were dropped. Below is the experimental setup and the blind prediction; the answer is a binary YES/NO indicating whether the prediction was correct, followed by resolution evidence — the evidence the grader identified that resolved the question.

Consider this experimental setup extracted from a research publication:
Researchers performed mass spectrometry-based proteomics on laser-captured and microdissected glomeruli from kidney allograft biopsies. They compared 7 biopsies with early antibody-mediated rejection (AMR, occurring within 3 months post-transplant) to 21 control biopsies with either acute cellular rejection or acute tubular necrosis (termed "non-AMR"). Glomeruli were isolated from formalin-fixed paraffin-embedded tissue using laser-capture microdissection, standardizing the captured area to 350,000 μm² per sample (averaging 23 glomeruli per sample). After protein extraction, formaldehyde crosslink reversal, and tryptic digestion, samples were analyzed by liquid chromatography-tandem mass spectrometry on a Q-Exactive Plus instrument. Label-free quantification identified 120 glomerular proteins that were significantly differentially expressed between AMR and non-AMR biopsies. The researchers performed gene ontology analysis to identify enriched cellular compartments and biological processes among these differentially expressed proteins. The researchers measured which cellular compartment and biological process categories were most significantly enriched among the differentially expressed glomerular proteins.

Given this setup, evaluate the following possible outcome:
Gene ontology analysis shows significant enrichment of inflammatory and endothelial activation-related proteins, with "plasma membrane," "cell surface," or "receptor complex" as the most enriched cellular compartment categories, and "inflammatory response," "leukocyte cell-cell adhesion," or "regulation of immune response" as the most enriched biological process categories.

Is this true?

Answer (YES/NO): NO